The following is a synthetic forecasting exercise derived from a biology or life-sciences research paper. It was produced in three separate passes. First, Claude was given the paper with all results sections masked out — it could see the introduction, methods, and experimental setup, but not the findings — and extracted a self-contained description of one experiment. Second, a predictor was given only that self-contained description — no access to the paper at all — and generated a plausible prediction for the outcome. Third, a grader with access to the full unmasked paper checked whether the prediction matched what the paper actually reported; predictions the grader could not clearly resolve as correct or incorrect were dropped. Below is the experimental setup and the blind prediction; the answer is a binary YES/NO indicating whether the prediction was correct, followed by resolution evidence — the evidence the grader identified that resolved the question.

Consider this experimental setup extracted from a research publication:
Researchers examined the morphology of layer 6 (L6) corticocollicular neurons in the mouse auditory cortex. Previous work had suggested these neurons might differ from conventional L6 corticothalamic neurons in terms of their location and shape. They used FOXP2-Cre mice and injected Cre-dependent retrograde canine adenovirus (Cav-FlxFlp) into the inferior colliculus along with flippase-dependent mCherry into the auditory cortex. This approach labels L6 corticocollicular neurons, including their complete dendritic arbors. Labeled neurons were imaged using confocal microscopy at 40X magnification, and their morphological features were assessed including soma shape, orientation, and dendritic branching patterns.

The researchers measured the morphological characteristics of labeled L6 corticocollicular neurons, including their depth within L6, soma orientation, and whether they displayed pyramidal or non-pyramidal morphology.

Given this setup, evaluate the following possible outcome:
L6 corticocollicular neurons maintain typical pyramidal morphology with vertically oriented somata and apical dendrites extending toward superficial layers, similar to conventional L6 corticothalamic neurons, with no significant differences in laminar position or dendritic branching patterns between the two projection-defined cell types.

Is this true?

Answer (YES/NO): NO